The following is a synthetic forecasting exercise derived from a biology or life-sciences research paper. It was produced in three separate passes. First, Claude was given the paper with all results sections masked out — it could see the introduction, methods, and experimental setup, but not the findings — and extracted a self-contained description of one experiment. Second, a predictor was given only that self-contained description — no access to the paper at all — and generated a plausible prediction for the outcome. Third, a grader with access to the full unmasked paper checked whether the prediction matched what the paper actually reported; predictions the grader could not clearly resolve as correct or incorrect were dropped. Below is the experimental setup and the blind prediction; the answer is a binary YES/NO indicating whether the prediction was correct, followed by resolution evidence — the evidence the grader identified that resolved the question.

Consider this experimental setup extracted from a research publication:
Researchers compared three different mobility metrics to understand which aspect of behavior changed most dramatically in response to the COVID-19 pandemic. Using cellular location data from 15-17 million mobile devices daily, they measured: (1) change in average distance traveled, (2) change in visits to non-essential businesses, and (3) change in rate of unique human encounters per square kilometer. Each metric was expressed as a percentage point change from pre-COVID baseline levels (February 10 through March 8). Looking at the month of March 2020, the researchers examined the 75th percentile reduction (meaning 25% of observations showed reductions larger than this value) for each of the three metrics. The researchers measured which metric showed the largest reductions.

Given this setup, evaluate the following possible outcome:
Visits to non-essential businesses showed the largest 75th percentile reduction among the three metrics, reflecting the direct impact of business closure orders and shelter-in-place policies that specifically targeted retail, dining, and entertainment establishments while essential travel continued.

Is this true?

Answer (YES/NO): NO